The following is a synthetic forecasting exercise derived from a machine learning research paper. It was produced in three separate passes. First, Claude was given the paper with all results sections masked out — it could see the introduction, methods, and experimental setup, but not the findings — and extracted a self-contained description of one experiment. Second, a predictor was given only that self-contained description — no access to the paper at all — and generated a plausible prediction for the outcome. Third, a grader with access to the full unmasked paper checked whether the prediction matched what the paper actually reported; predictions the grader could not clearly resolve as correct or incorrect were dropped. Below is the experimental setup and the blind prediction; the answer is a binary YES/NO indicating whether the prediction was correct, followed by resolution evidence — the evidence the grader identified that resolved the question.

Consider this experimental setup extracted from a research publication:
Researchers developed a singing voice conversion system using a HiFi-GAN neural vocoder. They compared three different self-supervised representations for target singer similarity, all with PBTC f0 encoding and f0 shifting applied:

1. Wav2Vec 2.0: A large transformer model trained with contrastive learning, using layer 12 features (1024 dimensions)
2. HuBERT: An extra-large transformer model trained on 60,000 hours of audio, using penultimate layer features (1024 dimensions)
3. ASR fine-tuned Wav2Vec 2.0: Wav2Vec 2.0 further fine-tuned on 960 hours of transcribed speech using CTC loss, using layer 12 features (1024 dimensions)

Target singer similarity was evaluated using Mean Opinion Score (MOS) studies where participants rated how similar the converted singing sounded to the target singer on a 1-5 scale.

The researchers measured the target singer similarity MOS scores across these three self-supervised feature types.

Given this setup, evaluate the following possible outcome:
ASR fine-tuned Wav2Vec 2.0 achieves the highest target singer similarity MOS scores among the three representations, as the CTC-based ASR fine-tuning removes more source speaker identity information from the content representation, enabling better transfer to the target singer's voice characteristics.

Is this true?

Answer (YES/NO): NO